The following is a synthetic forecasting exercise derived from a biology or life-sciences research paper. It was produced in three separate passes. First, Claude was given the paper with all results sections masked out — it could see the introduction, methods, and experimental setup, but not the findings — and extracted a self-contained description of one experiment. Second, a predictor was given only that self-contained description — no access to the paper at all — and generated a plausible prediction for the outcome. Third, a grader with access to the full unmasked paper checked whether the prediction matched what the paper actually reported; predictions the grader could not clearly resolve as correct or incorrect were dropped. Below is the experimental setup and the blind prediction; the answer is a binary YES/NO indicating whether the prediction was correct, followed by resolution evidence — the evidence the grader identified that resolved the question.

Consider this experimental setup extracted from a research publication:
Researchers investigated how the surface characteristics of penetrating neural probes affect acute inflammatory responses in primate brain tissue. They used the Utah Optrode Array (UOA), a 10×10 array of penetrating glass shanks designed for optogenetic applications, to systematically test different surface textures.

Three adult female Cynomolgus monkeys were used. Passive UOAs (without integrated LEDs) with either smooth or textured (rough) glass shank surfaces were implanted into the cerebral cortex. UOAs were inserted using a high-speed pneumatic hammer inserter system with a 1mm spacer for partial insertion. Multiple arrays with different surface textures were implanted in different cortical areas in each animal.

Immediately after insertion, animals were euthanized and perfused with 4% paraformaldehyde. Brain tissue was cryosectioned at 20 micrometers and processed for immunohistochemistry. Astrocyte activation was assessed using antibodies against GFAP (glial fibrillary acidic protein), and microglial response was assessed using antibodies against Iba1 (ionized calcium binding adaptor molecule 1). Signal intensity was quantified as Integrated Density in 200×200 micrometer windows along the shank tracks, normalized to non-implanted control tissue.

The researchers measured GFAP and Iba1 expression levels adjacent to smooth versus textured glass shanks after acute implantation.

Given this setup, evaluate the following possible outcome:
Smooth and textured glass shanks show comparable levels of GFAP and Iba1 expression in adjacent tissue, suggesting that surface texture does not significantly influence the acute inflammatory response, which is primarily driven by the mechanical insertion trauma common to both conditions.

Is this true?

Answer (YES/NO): NO